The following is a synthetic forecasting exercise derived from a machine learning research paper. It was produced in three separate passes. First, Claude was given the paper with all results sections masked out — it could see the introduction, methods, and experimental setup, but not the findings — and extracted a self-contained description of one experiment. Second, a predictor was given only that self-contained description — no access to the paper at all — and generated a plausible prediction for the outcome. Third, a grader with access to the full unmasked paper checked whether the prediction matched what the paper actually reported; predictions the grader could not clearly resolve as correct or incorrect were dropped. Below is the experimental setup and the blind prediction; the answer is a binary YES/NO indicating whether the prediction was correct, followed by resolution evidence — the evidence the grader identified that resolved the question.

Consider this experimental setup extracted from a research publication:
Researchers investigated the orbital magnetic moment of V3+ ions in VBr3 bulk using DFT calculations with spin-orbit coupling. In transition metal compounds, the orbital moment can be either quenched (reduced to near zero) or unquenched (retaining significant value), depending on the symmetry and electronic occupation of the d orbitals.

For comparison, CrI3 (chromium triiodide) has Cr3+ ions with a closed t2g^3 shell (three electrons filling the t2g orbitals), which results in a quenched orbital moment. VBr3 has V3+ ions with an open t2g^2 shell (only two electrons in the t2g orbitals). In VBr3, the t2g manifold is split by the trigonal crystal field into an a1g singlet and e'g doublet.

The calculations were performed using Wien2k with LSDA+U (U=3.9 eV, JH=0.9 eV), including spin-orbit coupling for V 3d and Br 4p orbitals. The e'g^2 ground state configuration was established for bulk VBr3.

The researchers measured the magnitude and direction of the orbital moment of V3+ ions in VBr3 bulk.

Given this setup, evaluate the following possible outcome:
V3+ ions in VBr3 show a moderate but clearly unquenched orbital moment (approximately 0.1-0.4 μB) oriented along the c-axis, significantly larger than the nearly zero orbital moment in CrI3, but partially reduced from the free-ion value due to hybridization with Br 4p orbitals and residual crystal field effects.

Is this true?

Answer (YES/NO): NO